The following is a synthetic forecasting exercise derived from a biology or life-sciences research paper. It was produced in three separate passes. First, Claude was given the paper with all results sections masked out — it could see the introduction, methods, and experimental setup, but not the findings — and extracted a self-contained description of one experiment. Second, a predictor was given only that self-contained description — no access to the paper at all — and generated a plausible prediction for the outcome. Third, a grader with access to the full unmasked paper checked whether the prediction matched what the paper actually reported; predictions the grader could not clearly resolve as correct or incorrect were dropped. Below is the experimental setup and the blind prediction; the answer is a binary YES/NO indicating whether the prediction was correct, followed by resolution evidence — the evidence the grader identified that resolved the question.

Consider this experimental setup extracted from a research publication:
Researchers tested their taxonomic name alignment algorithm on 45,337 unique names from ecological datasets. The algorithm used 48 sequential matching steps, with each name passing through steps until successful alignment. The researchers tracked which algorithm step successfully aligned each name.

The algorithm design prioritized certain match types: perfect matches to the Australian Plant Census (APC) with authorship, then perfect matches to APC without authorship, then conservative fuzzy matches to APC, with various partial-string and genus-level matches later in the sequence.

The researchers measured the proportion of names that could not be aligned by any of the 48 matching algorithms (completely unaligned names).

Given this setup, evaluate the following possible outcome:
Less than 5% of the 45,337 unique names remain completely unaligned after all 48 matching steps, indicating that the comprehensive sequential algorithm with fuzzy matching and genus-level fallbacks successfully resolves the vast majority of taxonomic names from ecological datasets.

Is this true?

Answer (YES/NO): YES